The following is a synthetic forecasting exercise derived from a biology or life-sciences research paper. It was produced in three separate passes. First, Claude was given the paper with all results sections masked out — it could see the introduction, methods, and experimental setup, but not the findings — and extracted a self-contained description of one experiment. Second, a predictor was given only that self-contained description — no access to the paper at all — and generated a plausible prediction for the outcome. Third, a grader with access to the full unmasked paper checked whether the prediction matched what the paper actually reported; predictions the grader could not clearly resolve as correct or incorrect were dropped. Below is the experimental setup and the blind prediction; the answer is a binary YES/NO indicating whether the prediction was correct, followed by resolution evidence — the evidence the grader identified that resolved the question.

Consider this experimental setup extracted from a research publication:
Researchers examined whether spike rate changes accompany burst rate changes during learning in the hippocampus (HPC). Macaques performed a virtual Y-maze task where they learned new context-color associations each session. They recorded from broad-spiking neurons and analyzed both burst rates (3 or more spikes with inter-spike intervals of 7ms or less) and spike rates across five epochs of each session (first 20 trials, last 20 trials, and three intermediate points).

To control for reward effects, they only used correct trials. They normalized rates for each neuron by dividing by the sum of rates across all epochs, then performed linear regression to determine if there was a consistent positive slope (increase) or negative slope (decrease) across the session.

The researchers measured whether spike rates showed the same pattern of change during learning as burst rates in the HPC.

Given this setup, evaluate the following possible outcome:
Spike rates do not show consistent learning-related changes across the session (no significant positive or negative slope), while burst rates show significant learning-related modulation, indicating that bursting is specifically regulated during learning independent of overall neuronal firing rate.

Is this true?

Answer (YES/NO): NO